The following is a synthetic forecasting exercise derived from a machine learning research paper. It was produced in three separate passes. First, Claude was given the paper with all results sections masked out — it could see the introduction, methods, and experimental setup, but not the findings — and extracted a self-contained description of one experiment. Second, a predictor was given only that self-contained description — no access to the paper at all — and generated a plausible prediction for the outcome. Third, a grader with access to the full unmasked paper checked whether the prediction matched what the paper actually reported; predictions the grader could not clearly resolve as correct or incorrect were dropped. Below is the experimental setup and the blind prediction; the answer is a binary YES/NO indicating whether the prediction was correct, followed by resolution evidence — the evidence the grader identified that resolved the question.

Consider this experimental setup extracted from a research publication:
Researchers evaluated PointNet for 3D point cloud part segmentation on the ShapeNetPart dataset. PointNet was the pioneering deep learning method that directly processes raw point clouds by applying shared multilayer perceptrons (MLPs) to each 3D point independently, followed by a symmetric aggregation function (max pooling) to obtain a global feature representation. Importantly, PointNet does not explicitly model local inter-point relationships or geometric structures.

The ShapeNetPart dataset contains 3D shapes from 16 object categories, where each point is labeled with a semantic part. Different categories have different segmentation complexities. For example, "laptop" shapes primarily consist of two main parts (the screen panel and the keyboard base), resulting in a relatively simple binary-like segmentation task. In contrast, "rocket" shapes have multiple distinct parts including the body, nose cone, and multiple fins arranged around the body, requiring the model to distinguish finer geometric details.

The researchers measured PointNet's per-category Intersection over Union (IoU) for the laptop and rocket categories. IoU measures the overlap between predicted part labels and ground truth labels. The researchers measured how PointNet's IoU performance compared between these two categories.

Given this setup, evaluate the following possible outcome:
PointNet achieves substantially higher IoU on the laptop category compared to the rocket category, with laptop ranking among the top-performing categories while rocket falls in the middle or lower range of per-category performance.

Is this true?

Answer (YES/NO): YES